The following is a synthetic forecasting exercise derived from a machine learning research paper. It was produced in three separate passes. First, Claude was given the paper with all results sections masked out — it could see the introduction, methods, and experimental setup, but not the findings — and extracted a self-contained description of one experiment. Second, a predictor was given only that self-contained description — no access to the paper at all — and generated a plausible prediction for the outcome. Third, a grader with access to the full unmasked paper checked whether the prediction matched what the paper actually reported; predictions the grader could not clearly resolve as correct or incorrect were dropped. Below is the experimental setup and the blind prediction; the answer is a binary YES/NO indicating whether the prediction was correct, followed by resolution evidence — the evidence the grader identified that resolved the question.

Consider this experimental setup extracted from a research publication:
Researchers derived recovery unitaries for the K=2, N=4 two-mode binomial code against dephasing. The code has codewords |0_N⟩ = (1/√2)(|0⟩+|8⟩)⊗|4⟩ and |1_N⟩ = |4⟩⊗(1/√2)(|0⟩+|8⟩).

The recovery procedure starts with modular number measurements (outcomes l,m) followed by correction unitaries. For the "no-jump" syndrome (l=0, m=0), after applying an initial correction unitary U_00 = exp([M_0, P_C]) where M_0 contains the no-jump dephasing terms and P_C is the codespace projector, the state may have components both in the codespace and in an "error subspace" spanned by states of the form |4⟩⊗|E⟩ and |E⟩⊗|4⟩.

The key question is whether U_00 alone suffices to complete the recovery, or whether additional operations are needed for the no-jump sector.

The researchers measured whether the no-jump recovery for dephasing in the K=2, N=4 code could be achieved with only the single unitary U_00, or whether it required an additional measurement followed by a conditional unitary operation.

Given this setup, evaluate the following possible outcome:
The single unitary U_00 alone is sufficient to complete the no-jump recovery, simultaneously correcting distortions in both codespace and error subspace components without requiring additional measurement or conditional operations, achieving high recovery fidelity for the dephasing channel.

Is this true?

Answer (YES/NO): NO